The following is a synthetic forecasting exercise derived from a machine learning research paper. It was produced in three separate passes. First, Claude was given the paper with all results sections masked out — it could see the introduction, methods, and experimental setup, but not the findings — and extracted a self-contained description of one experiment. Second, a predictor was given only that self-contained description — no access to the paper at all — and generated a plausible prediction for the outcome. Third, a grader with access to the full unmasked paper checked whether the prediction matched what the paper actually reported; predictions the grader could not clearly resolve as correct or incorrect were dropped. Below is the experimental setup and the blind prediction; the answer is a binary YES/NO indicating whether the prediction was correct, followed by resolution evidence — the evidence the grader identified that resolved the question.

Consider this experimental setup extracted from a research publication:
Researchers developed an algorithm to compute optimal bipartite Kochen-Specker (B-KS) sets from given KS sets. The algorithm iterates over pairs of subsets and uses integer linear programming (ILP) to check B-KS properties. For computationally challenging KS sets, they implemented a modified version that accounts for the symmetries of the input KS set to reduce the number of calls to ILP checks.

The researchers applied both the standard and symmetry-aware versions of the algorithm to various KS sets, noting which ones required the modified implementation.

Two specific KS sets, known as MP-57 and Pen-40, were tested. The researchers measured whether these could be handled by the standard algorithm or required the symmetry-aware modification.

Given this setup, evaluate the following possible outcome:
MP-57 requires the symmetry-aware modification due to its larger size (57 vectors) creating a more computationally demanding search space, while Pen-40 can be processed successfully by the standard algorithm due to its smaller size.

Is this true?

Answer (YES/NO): NO